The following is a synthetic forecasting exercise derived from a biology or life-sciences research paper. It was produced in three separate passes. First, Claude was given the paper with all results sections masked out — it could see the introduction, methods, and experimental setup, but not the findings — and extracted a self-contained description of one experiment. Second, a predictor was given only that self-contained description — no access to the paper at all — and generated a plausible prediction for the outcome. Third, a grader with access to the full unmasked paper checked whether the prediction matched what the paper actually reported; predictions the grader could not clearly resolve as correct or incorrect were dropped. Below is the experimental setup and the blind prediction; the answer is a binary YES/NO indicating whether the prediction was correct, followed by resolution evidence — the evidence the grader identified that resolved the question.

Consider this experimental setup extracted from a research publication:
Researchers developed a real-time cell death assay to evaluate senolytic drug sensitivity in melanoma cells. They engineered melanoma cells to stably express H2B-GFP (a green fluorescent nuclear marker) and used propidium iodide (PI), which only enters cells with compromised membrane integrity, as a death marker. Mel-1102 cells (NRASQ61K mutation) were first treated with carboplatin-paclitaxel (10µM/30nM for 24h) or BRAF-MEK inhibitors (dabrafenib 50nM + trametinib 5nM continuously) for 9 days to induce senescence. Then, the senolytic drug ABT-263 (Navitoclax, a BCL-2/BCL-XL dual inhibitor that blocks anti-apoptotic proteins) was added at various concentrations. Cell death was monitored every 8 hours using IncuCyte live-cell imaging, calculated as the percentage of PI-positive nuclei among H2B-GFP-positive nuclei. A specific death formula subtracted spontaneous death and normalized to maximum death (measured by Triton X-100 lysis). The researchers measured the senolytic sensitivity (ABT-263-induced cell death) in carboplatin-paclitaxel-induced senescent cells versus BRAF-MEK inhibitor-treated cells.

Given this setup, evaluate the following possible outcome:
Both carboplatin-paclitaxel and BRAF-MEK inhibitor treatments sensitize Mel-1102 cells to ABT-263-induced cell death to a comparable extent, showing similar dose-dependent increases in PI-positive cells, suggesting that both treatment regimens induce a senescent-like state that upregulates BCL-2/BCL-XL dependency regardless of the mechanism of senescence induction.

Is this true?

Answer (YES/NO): NO